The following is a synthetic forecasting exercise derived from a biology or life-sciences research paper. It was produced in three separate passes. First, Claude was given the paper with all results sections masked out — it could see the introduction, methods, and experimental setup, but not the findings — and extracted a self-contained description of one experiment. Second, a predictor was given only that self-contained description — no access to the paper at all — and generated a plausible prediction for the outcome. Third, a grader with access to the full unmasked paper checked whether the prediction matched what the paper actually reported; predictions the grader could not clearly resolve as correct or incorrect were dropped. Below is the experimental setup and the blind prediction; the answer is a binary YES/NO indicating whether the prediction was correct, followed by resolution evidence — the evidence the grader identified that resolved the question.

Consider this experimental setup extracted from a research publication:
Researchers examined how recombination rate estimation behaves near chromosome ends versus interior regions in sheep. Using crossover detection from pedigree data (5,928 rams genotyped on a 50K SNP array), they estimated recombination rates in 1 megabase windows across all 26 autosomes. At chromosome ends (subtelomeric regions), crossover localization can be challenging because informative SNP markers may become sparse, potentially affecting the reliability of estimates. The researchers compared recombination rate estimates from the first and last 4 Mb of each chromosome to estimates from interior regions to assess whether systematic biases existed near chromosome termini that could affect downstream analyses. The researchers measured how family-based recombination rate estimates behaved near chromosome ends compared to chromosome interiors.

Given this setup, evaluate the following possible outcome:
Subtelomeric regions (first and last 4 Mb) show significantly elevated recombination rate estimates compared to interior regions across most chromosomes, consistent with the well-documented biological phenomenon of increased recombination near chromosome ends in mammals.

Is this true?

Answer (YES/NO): NO